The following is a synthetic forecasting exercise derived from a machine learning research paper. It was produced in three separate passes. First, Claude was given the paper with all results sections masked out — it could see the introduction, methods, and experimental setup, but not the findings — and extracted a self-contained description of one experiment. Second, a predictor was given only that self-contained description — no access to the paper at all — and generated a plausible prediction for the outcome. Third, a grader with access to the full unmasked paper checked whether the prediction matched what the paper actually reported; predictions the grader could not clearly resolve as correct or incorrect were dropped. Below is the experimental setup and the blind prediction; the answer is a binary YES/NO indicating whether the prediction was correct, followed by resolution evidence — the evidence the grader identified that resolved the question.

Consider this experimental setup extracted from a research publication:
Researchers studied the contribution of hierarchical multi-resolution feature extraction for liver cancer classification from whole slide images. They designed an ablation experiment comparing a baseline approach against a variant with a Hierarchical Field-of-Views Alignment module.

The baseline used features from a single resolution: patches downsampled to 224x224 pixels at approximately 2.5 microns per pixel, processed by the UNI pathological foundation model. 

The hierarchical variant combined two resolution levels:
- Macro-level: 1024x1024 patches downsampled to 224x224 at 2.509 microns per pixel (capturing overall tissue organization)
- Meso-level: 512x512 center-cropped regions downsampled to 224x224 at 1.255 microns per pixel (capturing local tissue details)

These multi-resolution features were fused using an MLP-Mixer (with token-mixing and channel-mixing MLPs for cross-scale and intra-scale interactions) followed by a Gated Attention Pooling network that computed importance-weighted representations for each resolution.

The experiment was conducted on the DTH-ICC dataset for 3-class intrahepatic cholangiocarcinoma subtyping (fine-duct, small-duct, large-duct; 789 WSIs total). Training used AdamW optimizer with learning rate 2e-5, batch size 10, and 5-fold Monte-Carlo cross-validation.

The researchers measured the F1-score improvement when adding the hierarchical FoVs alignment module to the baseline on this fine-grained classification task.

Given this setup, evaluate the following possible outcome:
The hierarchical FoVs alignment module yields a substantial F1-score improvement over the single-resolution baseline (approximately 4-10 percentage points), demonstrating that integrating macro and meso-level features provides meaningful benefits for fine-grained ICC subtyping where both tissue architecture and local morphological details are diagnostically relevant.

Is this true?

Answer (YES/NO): NO